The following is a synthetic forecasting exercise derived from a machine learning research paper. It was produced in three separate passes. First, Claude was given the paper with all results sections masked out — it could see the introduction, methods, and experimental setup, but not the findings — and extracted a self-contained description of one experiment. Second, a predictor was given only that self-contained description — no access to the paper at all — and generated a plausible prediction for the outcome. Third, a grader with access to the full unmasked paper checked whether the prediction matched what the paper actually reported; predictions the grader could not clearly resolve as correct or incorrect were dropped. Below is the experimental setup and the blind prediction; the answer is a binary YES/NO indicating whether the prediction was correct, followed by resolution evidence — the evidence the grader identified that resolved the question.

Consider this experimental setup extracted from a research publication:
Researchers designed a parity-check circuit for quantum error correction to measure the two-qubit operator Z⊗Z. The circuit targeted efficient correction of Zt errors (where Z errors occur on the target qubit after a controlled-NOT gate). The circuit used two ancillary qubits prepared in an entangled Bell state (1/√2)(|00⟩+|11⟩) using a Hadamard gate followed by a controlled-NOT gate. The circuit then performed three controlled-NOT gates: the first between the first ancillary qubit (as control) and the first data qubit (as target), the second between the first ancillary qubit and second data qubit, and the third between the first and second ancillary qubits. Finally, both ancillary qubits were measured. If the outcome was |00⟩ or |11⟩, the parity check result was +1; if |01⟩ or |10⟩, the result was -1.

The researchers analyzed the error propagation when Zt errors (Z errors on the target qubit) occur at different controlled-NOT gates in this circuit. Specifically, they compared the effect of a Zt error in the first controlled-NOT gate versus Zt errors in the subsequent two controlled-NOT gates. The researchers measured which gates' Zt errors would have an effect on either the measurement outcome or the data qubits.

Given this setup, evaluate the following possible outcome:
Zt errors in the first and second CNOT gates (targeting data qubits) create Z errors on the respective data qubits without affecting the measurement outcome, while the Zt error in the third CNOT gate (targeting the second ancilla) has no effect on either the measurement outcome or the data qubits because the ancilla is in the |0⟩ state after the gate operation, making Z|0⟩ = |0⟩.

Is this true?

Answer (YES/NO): NO